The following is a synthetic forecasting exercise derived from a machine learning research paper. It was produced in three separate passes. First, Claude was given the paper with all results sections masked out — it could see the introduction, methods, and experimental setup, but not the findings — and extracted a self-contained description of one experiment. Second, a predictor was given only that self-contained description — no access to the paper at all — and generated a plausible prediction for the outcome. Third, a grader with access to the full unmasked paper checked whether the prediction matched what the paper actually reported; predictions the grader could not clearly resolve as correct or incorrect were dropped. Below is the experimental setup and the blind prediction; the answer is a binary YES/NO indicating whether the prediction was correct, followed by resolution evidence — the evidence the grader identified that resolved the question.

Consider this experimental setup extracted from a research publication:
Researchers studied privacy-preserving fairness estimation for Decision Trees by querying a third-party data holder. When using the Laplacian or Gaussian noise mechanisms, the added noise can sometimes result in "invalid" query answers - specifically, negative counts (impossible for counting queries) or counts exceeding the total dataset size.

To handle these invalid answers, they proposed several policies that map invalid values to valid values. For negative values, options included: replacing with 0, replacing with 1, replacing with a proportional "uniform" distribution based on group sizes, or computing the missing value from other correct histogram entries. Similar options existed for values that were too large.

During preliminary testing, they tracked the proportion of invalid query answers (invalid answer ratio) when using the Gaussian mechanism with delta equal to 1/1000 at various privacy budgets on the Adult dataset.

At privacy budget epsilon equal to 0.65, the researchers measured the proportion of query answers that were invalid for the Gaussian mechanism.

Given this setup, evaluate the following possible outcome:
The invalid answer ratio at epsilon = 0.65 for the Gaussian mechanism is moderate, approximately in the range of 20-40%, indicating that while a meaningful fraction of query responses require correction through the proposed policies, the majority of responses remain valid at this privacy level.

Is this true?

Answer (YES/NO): YES